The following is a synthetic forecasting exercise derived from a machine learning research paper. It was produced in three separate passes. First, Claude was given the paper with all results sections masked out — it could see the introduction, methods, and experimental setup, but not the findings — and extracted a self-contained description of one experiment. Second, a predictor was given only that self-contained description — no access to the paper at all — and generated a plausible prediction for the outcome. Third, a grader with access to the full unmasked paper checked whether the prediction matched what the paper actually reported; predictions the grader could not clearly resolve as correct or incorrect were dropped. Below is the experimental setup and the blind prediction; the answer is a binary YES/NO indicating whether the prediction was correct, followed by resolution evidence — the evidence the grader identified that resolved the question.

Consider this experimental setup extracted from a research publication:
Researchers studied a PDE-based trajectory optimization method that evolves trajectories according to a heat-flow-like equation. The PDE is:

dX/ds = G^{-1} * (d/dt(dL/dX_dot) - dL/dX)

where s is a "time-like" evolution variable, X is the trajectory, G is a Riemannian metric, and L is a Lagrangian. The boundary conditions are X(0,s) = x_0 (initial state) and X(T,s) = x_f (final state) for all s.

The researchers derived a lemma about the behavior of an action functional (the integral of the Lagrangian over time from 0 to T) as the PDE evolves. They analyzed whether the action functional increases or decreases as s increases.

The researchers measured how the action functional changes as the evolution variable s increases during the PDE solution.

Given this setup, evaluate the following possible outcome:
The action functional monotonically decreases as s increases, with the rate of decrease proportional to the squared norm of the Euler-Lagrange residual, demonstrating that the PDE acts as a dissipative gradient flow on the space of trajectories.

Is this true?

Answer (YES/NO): NO